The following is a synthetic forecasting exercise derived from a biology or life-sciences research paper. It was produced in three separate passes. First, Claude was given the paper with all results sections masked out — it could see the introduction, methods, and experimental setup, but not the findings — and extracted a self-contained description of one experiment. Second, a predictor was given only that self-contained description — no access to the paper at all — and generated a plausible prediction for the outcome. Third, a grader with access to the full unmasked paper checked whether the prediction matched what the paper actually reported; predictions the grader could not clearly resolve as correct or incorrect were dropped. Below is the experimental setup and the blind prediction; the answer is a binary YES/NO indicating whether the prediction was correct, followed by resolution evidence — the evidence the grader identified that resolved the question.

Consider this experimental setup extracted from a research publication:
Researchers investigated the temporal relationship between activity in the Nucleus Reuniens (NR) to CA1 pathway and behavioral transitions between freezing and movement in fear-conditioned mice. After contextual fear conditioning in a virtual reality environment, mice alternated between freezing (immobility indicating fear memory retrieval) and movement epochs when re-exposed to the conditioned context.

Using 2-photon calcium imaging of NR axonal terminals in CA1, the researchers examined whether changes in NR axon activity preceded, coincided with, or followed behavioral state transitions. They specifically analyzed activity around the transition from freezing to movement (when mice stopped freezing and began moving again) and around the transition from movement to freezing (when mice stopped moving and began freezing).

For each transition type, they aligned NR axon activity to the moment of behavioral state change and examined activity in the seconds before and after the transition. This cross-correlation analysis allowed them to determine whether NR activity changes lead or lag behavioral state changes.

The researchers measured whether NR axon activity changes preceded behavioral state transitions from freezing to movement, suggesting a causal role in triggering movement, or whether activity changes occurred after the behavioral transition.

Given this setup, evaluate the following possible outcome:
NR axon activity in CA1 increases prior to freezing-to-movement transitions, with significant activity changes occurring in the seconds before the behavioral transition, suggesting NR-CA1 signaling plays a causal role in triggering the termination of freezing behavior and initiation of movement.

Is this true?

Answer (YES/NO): NO